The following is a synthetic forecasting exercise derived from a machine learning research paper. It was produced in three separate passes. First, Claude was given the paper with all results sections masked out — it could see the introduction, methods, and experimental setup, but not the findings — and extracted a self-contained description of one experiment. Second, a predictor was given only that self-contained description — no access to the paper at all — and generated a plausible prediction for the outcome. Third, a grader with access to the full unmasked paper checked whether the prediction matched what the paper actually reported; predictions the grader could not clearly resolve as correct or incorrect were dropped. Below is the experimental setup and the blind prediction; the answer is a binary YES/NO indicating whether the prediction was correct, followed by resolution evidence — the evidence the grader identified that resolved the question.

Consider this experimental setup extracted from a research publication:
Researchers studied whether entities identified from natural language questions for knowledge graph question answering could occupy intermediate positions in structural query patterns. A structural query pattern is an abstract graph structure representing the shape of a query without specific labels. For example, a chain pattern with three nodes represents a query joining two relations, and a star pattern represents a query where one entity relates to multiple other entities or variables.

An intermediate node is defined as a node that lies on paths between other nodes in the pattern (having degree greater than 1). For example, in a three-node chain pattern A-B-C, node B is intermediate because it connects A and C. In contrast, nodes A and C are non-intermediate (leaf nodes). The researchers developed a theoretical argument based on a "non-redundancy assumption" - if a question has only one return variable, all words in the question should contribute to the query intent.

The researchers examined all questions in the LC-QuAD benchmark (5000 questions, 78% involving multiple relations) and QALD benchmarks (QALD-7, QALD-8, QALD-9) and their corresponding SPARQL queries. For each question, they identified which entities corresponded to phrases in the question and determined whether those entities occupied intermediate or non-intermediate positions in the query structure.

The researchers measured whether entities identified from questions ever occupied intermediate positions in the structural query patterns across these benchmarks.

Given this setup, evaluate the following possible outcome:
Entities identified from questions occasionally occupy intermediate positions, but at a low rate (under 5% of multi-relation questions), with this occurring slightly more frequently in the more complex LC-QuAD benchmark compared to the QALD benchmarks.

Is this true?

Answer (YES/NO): NO